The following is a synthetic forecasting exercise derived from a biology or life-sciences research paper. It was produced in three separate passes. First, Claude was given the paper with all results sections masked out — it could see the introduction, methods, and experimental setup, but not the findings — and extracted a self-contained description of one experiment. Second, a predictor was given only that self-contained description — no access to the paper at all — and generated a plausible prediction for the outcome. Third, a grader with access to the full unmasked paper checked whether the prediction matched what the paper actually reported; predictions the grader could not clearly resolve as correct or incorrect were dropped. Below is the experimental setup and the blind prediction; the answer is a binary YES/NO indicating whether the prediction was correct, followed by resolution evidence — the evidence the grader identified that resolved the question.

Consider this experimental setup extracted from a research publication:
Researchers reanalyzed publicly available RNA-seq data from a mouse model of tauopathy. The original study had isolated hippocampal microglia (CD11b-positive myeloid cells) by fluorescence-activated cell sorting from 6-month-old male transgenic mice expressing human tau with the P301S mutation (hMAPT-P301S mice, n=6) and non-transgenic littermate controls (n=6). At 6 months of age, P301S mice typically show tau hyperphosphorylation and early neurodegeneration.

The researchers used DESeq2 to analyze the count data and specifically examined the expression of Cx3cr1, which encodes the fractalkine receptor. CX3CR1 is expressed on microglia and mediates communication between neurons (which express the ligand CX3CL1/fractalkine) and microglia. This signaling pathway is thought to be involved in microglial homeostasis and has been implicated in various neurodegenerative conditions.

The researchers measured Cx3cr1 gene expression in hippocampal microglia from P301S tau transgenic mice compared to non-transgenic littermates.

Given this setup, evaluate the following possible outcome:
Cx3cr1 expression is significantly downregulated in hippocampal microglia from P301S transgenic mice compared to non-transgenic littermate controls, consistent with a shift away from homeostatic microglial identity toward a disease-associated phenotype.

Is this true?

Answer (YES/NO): YES